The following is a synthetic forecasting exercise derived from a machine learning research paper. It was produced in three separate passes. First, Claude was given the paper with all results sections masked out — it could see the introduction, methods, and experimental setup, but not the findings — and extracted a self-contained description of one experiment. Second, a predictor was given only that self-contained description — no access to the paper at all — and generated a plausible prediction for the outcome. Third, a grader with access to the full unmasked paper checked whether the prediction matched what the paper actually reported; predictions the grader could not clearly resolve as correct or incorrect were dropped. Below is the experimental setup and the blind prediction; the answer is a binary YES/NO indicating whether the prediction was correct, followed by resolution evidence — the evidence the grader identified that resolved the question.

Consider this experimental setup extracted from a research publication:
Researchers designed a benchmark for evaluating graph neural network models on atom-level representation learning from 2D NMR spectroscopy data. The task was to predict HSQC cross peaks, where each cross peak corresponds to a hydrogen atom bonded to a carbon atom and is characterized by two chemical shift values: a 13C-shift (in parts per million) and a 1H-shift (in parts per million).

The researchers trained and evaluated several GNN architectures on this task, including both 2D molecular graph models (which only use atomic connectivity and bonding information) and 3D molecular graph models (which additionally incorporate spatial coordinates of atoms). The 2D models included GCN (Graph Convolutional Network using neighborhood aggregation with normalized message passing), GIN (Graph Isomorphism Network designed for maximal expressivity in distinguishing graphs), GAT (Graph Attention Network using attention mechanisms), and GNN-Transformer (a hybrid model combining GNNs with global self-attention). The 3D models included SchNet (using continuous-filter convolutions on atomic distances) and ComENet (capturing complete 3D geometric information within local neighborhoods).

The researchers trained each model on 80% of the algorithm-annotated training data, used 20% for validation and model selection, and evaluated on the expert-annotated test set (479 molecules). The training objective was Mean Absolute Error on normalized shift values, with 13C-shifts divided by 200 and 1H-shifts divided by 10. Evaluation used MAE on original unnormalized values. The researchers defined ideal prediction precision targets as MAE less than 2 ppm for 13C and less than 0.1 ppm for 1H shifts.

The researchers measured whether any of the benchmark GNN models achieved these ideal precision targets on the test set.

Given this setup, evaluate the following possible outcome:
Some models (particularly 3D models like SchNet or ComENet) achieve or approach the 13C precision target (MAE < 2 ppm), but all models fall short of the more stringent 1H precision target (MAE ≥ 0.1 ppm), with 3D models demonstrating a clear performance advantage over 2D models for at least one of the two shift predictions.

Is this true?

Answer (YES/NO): NO